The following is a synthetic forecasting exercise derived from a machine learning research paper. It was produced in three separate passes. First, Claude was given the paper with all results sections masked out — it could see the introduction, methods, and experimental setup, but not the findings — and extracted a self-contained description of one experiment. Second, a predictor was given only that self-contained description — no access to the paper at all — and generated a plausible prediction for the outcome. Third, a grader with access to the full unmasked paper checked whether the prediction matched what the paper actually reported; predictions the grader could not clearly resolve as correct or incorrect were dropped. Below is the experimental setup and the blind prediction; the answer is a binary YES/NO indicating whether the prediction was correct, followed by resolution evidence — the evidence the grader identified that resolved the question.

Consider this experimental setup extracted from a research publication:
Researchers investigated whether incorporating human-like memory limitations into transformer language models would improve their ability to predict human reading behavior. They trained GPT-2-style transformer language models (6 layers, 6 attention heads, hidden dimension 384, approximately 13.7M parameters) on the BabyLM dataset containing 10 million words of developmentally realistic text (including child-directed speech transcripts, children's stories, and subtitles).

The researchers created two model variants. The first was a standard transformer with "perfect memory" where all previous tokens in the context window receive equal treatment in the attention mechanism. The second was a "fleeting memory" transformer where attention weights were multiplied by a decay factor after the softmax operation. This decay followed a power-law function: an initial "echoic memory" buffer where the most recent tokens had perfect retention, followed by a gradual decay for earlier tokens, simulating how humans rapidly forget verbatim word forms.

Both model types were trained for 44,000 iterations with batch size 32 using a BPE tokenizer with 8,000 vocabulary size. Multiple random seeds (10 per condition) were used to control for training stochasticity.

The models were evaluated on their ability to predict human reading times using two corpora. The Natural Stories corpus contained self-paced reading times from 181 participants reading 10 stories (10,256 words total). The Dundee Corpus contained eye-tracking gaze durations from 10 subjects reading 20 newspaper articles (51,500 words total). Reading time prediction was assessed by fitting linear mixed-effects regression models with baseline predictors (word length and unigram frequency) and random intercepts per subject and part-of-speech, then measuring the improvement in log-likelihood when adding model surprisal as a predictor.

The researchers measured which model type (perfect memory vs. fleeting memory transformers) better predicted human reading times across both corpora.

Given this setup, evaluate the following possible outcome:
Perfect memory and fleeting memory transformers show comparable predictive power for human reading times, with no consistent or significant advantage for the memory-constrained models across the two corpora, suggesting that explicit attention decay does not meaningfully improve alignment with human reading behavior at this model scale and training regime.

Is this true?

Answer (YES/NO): NO